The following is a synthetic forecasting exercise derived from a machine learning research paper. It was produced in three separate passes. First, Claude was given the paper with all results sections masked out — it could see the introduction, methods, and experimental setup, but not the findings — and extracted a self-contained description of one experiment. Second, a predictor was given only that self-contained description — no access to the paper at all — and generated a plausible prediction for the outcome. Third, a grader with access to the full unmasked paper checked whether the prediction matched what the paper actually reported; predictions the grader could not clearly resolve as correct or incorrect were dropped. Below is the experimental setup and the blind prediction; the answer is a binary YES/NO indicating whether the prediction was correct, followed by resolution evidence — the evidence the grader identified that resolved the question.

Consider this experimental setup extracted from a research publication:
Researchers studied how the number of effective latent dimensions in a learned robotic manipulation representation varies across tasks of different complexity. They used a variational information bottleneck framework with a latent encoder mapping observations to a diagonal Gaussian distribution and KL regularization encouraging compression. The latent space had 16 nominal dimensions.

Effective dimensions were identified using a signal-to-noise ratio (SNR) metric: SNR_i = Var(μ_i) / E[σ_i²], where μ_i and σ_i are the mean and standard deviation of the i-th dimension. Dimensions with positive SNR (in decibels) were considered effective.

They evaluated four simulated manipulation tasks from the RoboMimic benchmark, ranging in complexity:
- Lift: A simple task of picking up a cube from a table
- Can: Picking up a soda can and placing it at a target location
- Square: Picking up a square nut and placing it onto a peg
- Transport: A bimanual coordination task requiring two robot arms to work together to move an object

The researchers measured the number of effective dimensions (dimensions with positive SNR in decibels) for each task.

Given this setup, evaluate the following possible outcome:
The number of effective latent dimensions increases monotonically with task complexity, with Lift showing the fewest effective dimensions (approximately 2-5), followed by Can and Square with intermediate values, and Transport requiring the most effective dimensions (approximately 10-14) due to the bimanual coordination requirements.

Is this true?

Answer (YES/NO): NO